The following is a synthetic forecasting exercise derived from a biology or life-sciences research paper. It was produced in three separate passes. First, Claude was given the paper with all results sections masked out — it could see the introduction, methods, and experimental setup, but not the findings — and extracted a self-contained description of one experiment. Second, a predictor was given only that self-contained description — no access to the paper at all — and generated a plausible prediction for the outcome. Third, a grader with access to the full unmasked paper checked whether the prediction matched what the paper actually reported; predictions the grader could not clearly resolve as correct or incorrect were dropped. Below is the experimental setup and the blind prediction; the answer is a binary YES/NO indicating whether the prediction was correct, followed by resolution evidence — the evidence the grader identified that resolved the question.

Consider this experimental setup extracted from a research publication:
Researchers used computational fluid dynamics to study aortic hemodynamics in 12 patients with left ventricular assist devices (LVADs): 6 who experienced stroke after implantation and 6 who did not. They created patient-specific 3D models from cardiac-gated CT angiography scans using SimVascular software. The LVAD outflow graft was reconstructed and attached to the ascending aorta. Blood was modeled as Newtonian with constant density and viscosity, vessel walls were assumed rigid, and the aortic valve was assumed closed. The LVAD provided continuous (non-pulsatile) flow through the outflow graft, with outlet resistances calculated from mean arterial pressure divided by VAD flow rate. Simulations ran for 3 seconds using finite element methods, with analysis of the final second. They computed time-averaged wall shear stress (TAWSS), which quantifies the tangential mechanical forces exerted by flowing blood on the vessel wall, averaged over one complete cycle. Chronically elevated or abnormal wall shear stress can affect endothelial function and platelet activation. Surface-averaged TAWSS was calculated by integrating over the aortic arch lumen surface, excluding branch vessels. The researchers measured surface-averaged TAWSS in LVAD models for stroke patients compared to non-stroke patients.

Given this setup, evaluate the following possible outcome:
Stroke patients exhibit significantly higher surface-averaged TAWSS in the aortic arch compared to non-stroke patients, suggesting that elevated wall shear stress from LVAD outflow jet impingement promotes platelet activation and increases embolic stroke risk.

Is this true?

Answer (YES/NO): NO